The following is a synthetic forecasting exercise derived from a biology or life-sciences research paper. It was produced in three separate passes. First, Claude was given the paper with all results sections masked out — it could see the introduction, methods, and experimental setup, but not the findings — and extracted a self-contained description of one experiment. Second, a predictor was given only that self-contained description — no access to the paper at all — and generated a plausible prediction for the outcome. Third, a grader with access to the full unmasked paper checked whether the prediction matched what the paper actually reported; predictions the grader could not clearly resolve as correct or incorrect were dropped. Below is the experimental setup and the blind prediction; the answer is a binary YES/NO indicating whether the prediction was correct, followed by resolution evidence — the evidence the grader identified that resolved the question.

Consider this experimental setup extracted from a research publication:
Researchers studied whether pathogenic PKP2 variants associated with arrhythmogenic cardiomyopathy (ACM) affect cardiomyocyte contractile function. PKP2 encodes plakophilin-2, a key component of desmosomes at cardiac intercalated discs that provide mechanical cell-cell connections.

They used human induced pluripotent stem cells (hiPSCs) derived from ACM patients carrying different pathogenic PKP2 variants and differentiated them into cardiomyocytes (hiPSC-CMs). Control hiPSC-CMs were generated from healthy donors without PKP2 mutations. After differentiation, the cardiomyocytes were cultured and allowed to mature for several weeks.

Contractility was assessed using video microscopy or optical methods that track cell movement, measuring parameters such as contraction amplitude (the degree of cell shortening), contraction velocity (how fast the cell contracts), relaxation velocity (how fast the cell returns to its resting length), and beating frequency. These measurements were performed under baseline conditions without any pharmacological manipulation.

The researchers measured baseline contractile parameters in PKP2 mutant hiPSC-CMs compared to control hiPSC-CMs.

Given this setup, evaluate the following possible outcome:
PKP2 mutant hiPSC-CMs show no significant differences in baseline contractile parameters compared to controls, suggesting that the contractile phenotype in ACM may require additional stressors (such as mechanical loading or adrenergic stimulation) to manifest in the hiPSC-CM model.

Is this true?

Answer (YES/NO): NO